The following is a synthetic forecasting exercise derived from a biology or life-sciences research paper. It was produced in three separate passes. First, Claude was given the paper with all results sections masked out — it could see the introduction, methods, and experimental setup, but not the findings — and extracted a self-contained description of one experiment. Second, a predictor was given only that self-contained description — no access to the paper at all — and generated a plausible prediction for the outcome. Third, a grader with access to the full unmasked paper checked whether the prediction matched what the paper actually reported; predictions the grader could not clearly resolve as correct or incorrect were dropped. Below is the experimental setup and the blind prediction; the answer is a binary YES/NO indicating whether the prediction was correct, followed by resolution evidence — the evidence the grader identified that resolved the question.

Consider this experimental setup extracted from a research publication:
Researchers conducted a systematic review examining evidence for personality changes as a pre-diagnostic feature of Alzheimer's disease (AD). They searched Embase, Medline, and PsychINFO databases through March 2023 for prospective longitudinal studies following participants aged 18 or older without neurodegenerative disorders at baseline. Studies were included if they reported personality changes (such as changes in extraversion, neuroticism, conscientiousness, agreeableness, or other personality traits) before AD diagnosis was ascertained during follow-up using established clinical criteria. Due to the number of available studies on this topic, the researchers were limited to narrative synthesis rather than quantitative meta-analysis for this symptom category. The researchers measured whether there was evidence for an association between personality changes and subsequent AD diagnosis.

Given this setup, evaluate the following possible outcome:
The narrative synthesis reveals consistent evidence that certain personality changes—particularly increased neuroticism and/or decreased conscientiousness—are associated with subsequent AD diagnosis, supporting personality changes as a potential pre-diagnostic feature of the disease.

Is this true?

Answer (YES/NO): NO